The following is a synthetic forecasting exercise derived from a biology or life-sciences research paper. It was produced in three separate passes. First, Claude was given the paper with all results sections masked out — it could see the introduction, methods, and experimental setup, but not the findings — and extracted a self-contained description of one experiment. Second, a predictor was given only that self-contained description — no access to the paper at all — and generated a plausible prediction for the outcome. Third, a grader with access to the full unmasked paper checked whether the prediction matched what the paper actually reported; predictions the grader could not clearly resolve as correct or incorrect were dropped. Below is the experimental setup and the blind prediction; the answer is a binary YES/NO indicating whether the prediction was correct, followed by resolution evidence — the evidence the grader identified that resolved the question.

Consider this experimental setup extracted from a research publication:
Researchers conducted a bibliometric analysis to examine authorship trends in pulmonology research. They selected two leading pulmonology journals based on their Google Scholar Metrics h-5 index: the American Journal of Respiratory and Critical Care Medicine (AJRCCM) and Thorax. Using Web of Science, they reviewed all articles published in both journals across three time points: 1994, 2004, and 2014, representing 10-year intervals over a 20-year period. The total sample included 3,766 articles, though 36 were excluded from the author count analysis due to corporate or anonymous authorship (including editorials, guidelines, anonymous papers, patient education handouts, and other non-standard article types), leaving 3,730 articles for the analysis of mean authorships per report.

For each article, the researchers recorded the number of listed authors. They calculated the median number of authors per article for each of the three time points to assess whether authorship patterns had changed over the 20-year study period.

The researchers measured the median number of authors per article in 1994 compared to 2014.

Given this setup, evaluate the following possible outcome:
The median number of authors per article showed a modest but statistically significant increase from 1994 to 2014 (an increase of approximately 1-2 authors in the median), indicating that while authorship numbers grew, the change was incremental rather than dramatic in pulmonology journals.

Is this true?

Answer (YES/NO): NO